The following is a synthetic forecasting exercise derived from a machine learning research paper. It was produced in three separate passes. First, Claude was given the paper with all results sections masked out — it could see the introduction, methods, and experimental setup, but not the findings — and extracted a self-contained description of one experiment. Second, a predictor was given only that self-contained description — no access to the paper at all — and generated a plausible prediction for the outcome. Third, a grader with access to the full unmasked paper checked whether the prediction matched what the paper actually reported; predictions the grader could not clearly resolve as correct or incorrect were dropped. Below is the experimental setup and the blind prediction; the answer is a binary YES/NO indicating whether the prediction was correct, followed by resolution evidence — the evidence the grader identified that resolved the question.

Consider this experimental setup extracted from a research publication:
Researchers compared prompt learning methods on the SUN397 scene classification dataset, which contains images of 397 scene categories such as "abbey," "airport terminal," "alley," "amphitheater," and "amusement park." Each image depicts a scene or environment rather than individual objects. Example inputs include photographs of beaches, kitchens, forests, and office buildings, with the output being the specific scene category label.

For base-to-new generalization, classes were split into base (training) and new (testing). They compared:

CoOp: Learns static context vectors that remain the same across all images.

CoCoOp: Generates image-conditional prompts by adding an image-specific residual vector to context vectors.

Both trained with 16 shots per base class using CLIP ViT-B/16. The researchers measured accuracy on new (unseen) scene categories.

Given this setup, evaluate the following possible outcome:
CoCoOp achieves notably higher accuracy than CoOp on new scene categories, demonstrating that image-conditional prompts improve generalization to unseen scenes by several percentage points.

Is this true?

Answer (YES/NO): YES